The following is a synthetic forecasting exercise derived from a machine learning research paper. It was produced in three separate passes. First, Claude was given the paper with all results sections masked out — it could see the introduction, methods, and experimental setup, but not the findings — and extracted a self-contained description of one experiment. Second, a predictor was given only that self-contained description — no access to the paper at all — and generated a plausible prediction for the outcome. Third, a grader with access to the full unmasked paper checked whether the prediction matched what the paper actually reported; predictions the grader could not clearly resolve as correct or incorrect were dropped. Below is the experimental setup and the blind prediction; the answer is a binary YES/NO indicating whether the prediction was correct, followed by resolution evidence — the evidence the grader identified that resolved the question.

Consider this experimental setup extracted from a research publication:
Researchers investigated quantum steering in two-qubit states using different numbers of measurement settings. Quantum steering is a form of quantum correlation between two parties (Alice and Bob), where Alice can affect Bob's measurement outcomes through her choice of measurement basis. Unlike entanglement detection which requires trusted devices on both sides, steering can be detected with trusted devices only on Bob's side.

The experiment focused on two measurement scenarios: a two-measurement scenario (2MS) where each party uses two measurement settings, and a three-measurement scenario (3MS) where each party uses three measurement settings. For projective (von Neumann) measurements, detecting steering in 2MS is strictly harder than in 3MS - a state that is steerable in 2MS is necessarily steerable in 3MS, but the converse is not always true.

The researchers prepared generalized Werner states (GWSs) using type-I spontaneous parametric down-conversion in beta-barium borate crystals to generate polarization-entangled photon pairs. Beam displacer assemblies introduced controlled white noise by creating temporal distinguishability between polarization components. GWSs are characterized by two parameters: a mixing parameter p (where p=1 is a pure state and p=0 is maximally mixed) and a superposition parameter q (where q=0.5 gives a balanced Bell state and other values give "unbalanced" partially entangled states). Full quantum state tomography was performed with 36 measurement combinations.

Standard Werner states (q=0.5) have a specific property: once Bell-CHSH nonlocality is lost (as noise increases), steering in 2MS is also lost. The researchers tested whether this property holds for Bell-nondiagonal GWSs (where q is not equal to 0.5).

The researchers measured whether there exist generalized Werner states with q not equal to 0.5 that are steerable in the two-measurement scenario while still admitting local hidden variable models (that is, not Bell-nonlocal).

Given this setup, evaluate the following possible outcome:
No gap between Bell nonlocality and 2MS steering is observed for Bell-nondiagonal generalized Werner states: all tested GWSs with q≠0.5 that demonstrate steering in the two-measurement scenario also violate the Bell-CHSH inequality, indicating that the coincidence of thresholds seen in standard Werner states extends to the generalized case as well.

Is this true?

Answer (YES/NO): NO